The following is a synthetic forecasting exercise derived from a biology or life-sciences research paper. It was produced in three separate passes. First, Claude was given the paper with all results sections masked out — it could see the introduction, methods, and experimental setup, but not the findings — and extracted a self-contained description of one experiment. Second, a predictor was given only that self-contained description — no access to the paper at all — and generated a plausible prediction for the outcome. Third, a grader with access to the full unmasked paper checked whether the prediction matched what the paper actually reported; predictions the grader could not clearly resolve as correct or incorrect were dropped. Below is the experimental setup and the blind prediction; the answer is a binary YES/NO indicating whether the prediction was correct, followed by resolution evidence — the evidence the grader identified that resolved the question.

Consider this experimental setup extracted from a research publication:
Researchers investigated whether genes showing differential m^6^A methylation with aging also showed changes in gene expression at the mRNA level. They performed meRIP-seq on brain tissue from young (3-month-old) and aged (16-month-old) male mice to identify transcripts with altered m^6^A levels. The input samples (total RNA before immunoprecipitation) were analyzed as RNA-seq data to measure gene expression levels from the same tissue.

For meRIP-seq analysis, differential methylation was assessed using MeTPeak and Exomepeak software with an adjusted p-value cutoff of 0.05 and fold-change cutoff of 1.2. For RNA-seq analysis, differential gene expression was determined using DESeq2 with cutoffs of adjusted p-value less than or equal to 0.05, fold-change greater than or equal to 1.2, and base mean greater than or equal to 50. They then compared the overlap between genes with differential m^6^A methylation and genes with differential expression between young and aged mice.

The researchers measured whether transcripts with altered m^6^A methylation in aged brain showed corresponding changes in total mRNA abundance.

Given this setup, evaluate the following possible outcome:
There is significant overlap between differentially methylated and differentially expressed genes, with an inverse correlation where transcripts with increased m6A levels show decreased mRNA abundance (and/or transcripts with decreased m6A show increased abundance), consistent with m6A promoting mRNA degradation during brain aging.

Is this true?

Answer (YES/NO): NO